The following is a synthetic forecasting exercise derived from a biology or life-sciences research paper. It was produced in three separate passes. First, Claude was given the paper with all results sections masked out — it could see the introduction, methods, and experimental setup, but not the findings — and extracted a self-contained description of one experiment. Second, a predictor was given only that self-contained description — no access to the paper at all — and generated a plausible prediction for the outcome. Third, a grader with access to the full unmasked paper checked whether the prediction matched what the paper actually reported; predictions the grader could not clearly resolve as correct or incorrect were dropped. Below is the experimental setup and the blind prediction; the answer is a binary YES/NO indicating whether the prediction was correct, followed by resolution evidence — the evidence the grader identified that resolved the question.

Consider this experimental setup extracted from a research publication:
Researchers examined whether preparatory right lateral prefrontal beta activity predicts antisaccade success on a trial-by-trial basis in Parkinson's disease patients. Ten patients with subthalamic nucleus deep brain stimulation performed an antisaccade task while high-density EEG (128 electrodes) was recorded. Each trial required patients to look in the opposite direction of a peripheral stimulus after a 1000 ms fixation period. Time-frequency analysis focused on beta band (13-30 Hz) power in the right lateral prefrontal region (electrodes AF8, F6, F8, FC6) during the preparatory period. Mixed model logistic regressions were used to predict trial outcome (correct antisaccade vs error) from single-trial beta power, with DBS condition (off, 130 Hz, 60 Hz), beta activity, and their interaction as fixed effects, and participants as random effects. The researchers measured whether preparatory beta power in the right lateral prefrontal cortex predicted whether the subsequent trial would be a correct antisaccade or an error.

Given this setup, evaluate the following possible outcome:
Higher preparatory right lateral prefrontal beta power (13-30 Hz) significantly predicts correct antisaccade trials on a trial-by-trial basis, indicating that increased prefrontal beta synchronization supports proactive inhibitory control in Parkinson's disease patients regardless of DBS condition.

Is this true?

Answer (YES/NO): NO